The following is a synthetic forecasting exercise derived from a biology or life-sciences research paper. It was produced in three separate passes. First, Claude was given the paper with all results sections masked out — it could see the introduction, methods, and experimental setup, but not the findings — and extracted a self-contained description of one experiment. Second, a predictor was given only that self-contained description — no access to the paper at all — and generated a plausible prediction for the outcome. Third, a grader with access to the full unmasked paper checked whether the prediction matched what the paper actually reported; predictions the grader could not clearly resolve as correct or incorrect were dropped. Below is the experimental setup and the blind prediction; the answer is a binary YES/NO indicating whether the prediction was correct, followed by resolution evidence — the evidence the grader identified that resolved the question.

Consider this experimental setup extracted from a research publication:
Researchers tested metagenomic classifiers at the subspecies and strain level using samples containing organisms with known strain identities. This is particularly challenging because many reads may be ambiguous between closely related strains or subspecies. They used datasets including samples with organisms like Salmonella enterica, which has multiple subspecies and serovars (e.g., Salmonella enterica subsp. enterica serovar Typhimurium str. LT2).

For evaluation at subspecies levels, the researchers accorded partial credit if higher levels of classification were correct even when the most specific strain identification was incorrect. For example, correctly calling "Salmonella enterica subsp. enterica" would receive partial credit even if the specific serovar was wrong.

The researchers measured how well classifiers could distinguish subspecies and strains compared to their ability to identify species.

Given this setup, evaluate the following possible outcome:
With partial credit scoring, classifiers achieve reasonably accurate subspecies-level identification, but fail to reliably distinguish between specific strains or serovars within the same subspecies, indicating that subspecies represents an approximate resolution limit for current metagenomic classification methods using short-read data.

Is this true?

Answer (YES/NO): NO